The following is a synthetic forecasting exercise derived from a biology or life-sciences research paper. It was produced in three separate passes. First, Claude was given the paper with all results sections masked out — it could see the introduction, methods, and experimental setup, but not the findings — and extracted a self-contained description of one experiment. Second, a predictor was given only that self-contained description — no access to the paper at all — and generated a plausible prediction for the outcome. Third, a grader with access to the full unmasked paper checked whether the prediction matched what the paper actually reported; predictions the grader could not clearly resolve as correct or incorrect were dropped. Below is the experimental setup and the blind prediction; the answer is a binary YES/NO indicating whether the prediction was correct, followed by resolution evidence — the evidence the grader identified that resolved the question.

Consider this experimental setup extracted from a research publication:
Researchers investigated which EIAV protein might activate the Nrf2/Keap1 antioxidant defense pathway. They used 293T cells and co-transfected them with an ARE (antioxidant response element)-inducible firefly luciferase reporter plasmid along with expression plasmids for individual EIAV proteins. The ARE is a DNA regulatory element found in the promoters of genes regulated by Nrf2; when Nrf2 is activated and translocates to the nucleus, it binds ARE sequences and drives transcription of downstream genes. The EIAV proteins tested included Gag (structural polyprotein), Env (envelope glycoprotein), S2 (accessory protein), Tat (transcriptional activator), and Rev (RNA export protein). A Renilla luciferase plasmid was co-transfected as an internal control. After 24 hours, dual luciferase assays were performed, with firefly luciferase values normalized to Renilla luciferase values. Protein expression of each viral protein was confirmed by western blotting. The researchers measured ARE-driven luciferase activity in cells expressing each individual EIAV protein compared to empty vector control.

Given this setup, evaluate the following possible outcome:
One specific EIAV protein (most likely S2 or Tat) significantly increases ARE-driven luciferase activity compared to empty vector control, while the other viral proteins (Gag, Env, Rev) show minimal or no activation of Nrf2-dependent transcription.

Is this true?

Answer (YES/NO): NO